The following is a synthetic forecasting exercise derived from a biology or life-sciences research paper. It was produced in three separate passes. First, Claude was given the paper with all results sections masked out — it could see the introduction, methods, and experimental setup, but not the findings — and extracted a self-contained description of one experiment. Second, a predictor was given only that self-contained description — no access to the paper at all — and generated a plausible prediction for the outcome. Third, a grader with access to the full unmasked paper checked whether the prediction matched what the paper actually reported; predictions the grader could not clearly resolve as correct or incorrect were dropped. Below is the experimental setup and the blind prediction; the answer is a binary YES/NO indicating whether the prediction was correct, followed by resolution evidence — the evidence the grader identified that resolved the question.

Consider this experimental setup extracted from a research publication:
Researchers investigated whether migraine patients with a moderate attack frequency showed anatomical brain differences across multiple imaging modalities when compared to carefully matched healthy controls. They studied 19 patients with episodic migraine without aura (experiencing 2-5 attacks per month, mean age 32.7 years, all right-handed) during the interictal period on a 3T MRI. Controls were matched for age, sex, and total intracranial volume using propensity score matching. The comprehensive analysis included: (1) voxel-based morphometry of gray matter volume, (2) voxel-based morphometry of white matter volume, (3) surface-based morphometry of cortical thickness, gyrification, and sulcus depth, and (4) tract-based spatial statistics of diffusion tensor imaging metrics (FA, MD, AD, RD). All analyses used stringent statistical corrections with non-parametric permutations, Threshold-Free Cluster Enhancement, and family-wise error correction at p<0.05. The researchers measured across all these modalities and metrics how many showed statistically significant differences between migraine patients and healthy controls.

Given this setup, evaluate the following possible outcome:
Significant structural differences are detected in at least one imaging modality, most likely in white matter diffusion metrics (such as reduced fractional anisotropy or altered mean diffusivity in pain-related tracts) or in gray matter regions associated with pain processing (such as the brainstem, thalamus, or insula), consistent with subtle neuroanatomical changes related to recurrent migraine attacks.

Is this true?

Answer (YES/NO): NO